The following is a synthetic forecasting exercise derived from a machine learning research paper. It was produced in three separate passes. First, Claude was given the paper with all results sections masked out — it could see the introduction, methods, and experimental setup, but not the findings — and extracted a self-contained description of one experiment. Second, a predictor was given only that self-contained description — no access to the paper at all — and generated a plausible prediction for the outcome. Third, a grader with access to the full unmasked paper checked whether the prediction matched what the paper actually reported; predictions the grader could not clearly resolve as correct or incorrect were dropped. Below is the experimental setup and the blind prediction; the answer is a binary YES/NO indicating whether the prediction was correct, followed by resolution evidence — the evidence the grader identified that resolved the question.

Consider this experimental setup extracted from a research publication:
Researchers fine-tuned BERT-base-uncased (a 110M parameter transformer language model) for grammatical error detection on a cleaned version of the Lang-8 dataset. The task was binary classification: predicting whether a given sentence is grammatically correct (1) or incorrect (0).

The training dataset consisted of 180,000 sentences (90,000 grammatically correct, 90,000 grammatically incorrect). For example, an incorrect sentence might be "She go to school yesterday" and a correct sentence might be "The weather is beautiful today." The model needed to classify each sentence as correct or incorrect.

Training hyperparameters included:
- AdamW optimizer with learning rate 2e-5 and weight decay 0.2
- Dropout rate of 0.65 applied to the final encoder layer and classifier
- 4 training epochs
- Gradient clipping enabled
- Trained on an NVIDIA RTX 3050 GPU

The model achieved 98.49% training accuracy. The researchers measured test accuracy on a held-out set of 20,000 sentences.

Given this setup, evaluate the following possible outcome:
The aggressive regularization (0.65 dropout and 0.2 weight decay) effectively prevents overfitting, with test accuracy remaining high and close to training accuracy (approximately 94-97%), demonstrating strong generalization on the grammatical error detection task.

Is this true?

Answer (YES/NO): NO